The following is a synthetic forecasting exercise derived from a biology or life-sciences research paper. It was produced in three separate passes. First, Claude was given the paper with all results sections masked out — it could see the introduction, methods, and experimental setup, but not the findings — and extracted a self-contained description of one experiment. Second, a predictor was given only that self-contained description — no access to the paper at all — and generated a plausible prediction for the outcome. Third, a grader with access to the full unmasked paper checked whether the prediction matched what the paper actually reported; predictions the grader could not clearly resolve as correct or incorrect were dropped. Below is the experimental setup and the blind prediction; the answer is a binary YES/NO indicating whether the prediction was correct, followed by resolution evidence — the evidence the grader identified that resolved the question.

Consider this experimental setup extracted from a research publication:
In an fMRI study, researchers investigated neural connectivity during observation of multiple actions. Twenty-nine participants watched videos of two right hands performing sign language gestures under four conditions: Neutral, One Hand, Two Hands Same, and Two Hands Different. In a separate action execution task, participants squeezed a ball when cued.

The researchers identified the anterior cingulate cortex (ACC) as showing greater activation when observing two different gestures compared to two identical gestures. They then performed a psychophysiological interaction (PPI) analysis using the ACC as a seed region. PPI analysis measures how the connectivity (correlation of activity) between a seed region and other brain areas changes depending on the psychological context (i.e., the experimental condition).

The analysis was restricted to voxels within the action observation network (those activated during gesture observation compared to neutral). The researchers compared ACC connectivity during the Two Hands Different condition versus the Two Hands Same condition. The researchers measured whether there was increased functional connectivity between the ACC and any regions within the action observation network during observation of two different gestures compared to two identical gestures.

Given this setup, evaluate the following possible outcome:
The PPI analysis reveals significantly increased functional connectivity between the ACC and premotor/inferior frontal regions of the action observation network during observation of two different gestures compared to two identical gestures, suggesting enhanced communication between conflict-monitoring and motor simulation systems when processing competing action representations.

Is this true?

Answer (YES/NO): NO